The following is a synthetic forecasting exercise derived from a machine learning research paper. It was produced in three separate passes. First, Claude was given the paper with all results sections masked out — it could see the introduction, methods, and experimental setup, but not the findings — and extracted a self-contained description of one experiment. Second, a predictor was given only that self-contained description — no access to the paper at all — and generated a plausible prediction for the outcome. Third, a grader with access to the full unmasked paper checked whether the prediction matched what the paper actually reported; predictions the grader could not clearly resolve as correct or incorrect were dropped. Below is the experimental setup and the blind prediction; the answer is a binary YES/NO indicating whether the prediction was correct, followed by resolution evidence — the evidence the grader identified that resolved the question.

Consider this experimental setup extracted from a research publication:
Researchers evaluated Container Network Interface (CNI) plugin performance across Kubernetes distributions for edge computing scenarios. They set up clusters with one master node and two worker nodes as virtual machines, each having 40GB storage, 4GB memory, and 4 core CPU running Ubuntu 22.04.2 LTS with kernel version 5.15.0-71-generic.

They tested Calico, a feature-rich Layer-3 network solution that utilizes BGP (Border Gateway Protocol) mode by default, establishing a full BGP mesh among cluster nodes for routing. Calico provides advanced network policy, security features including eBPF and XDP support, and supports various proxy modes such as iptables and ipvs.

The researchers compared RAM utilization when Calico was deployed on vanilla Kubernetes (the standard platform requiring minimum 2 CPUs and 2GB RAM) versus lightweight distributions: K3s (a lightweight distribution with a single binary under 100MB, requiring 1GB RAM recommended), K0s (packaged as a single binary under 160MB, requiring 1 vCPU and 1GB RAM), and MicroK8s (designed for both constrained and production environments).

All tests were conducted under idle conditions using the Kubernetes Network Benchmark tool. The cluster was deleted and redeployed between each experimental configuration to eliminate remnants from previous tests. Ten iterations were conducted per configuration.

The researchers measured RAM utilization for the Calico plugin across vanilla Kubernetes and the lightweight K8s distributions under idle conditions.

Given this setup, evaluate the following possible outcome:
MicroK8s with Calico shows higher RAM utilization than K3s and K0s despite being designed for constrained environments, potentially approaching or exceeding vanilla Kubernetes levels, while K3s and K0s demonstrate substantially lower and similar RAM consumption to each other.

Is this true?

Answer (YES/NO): NO